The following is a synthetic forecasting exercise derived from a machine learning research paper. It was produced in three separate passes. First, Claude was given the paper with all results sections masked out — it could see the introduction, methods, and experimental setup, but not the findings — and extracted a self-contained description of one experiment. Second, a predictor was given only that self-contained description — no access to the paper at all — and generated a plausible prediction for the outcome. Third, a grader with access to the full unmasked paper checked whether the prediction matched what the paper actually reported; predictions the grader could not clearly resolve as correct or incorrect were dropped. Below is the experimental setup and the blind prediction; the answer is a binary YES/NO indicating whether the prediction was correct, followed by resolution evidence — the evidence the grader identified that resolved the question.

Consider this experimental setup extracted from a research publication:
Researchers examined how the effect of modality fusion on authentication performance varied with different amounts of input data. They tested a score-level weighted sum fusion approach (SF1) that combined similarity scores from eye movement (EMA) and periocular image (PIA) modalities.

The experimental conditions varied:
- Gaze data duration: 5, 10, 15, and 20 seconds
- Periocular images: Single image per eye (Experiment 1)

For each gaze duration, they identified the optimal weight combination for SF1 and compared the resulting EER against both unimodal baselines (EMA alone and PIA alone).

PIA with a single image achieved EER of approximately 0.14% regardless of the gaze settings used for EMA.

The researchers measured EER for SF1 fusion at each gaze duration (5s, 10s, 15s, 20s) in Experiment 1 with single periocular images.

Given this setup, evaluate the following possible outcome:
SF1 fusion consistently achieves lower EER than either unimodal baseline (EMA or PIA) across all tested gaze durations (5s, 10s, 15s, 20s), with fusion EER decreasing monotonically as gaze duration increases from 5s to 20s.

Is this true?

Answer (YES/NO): NO